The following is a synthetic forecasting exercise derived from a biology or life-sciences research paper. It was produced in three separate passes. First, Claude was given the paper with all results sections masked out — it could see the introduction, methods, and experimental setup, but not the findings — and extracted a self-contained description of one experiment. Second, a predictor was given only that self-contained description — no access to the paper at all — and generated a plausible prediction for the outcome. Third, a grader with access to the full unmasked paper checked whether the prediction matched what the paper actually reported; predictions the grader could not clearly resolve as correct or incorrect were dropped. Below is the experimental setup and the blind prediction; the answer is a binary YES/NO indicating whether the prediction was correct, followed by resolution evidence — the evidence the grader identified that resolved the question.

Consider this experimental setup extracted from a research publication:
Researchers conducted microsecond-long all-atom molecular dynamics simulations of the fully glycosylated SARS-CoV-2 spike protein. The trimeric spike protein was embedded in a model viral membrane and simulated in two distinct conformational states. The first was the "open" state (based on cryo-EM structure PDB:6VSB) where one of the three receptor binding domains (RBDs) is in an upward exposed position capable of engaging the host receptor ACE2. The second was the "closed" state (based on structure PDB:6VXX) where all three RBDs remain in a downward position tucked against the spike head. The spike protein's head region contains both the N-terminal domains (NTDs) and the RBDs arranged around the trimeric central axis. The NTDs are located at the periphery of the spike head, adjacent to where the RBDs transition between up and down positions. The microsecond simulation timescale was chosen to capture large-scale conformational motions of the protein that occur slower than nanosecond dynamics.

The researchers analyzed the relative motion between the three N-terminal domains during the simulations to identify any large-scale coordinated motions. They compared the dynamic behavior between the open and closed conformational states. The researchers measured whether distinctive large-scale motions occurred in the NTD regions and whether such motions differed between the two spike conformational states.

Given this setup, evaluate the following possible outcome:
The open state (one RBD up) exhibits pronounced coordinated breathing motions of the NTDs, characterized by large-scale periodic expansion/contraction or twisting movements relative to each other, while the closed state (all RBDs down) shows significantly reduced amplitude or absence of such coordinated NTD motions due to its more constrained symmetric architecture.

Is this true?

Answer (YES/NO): NO